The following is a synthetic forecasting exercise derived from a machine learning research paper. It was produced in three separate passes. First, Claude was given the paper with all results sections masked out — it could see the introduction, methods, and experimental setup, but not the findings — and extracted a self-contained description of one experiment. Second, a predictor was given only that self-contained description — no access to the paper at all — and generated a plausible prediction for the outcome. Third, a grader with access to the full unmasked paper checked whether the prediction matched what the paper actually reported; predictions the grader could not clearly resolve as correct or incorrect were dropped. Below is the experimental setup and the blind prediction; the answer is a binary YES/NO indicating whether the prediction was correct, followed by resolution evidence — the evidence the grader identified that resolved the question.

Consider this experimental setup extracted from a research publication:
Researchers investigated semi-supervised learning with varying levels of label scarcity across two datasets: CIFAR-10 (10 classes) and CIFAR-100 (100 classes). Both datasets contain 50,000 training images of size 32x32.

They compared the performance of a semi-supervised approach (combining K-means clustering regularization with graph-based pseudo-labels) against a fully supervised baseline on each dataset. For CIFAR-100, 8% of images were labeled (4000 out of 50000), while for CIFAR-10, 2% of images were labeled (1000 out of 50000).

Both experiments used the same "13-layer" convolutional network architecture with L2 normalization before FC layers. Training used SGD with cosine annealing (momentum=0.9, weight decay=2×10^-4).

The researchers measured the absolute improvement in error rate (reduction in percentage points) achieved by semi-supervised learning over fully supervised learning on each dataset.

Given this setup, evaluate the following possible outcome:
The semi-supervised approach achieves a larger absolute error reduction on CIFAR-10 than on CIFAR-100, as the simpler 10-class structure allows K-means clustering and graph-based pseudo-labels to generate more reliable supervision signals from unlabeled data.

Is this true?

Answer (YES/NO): YES